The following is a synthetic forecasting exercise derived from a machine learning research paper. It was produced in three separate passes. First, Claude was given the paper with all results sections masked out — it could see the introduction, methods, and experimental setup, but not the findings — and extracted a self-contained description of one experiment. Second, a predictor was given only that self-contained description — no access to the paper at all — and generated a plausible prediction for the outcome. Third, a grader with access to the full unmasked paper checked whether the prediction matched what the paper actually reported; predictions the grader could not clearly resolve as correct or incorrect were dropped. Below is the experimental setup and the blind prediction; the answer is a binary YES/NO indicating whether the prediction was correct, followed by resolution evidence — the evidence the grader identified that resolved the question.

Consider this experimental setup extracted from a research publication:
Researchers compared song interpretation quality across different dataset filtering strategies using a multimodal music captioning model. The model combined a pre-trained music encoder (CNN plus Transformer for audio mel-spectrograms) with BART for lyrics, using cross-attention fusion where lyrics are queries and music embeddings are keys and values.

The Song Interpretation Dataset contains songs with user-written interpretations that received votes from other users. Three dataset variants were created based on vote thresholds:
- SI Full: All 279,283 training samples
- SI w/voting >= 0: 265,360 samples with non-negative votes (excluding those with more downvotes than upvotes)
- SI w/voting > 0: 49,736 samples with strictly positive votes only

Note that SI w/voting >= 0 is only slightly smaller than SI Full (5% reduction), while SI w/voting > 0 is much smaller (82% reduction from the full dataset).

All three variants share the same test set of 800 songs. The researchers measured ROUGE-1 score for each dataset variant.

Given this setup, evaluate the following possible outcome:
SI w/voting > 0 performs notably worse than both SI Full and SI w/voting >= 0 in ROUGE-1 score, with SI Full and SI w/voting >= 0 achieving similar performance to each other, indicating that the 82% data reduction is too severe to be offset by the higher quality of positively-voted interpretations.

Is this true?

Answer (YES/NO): NO